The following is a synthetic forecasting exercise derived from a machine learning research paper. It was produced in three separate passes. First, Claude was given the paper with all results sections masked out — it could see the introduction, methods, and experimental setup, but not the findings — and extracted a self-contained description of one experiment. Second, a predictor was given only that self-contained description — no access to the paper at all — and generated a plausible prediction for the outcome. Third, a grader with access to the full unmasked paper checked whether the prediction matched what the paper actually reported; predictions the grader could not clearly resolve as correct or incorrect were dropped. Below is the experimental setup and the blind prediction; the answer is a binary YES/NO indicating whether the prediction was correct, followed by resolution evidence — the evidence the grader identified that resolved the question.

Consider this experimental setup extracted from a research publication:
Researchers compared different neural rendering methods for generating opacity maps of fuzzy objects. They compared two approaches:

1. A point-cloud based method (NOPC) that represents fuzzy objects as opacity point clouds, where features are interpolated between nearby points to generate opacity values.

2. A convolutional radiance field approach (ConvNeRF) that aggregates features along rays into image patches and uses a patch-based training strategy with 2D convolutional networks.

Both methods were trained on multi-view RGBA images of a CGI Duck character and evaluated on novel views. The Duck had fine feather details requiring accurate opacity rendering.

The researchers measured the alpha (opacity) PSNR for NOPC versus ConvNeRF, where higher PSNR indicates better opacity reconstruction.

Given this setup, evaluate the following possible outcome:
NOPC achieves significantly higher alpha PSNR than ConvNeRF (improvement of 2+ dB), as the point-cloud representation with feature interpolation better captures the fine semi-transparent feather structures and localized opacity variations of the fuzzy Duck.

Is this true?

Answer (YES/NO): NO